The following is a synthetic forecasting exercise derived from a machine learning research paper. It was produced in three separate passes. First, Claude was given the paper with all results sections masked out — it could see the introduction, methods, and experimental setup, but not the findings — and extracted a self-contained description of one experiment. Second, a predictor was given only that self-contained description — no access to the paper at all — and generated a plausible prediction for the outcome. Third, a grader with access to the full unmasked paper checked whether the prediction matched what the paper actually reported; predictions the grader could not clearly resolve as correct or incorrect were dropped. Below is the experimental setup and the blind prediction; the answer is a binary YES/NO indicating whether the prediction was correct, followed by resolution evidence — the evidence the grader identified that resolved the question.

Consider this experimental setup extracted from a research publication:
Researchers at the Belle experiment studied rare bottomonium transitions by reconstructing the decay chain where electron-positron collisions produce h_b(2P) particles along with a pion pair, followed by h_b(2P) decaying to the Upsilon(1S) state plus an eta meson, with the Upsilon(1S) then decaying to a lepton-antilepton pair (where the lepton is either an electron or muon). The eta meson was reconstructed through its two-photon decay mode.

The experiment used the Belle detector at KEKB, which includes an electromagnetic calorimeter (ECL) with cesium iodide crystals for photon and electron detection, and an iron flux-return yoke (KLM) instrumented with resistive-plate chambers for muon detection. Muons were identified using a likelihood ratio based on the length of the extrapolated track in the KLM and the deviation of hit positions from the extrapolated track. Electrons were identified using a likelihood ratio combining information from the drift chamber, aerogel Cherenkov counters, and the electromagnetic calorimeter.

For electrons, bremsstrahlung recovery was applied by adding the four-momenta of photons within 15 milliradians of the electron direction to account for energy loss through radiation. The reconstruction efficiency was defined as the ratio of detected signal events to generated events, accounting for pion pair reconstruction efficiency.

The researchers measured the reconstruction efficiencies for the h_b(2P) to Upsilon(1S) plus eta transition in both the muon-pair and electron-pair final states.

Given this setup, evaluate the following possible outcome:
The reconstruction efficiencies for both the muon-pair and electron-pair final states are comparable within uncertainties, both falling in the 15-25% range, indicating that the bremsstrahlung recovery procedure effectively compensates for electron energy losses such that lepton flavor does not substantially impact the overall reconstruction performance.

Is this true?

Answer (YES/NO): NO